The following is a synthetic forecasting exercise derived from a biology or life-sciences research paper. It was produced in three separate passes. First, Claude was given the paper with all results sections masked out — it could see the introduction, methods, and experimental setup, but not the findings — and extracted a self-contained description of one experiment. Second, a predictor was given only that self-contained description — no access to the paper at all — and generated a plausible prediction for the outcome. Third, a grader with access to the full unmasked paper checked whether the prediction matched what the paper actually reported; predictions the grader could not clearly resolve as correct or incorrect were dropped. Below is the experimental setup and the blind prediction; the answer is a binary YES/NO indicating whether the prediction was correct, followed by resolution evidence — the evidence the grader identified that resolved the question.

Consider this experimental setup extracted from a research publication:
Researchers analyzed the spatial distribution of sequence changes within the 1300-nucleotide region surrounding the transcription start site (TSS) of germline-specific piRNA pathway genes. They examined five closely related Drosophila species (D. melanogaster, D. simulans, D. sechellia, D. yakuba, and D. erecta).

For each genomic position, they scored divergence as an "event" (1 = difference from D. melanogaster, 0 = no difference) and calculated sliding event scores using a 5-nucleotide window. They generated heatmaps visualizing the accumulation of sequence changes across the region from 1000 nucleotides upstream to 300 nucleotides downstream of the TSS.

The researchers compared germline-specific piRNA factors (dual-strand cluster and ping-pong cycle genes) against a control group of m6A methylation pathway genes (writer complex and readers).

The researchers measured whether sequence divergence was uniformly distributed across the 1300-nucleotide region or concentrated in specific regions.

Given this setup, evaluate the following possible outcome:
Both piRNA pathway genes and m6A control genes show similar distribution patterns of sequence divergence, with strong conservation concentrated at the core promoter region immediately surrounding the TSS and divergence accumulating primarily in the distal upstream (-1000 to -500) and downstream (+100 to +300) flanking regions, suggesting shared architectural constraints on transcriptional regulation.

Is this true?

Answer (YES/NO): NO